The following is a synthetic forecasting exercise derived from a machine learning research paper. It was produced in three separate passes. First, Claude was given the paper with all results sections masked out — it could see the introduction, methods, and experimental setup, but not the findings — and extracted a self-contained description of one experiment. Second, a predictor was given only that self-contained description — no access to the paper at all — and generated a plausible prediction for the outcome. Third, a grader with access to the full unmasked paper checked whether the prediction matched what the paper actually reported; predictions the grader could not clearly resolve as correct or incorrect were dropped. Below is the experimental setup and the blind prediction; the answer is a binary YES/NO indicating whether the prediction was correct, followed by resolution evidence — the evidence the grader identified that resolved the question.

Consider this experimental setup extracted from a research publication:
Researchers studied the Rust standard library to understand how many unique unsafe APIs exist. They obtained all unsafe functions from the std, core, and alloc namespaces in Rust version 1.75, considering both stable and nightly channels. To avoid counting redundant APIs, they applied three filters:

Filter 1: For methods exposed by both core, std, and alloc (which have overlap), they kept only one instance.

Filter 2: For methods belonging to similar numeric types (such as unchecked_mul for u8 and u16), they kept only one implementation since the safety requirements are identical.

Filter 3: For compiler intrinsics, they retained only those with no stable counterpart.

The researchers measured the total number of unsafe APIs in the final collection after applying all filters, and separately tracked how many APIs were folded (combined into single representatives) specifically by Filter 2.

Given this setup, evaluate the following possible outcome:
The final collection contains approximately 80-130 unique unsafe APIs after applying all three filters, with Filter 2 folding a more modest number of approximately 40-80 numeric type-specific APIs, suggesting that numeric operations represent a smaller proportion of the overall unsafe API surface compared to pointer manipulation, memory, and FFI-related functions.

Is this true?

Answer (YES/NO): NO